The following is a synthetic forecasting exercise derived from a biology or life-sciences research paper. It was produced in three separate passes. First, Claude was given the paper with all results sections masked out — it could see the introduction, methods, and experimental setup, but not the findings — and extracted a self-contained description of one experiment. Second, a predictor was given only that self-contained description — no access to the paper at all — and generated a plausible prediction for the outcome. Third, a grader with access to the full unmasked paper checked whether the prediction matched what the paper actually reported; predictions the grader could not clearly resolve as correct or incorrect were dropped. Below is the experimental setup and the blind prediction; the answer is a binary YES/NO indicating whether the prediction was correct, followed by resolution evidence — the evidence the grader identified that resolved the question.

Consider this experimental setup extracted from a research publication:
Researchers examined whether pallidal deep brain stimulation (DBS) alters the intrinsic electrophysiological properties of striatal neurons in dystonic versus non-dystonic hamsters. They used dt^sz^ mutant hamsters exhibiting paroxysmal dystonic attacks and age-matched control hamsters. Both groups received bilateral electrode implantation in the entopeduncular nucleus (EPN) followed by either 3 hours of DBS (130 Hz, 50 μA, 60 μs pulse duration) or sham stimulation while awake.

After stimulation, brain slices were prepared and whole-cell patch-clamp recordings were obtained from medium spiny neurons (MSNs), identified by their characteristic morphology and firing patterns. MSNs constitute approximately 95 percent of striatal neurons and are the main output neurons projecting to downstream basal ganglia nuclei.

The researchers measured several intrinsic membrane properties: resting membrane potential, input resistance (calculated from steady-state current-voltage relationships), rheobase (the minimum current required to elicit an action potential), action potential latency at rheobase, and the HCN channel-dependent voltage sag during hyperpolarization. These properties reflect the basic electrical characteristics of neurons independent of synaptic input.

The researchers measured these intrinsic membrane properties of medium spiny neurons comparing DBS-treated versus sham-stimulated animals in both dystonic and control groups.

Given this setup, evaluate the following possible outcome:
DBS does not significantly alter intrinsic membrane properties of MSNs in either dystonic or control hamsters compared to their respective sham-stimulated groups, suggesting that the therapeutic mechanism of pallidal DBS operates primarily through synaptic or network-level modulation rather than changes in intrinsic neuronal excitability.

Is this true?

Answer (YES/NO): YES